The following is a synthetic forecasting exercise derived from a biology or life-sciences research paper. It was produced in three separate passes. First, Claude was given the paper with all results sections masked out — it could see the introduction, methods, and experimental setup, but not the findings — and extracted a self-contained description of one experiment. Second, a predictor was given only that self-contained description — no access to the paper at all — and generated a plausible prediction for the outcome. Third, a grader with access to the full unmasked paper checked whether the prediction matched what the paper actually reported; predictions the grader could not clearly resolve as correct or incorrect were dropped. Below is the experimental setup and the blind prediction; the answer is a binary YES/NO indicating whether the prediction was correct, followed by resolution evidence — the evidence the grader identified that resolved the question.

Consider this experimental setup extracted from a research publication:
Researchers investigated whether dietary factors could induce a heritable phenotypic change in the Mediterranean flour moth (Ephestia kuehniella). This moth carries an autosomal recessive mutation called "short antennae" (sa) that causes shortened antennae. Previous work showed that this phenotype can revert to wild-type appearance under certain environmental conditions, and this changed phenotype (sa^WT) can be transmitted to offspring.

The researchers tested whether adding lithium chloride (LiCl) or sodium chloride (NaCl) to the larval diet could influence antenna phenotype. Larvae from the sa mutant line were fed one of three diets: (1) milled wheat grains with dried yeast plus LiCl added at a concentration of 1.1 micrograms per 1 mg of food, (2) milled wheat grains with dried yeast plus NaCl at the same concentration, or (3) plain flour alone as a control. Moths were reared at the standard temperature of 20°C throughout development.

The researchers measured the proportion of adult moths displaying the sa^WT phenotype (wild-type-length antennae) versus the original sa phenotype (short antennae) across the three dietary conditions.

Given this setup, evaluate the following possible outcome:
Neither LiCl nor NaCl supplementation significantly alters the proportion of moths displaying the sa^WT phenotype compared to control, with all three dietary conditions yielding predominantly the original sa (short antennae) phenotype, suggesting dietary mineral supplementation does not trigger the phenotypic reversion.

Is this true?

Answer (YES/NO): NO